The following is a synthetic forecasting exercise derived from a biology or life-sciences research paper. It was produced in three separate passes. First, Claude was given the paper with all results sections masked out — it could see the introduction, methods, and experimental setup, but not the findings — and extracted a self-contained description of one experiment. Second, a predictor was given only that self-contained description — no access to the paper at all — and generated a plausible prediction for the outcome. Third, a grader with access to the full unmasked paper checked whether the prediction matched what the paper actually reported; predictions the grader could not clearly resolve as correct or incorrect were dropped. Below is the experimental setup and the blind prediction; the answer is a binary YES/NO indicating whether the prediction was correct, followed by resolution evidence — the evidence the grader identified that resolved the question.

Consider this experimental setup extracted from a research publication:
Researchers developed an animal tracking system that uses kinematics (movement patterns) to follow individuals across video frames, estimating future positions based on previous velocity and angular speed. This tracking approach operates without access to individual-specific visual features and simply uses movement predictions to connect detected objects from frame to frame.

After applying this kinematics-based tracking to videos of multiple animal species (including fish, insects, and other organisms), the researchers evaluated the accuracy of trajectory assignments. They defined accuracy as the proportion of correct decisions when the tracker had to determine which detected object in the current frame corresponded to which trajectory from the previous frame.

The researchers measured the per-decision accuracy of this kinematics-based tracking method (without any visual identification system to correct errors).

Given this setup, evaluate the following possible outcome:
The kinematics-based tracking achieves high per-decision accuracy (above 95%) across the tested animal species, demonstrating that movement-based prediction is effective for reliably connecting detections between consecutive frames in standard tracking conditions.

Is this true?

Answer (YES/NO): NO